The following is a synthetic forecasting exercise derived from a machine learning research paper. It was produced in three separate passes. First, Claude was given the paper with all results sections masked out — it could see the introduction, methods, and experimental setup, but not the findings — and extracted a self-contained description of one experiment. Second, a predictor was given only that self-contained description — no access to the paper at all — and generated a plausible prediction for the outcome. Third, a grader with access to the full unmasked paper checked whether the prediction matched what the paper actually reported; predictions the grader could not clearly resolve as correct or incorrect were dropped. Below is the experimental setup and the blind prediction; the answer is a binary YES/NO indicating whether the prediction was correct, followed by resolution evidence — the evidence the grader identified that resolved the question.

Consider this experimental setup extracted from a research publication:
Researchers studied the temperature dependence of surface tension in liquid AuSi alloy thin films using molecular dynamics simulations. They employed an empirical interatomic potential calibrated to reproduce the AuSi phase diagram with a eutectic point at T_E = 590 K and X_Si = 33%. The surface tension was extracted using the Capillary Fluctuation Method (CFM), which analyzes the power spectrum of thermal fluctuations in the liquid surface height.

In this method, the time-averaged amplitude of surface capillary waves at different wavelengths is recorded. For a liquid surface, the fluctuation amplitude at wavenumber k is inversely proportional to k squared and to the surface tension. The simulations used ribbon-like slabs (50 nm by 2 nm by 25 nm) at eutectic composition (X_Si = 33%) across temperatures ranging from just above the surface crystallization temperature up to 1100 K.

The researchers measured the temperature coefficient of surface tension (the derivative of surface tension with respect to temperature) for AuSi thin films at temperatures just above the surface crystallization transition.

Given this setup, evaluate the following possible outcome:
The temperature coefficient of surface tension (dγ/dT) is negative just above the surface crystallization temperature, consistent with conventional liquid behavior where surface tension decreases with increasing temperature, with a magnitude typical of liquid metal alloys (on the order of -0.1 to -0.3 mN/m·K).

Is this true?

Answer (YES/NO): NO